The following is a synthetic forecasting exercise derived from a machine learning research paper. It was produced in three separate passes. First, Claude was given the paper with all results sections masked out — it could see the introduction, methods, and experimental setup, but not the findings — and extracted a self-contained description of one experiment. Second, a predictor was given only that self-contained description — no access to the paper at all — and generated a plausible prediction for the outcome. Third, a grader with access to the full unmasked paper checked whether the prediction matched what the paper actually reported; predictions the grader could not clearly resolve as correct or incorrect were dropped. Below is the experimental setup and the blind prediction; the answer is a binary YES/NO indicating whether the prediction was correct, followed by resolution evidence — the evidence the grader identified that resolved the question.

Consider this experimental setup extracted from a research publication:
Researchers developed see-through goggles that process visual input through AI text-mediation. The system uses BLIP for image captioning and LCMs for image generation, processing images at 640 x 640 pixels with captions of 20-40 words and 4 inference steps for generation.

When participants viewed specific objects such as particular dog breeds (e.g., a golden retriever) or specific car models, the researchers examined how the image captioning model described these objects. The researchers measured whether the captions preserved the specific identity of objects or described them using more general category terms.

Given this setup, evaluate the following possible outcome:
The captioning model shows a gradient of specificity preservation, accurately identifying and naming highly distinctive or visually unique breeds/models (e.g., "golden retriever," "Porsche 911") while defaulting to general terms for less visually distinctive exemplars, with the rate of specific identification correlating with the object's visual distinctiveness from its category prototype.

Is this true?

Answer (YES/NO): NO